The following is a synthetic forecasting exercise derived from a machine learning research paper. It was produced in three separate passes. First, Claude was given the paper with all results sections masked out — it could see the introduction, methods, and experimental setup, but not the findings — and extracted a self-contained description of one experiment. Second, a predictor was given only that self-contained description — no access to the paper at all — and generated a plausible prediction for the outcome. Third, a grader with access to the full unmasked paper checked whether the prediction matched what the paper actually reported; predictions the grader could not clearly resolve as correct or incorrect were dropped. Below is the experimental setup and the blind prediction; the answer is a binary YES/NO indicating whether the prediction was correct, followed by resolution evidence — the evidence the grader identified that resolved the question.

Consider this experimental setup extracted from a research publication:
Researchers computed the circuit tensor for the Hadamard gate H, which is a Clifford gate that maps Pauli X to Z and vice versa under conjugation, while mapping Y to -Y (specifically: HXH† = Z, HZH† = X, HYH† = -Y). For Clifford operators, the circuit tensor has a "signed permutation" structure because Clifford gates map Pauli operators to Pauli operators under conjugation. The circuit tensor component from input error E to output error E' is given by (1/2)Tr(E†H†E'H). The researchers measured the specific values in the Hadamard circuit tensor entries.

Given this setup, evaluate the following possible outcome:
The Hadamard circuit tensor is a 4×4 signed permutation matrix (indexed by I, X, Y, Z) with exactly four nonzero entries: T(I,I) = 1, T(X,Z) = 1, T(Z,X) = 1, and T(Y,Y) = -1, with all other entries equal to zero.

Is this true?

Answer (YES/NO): YES